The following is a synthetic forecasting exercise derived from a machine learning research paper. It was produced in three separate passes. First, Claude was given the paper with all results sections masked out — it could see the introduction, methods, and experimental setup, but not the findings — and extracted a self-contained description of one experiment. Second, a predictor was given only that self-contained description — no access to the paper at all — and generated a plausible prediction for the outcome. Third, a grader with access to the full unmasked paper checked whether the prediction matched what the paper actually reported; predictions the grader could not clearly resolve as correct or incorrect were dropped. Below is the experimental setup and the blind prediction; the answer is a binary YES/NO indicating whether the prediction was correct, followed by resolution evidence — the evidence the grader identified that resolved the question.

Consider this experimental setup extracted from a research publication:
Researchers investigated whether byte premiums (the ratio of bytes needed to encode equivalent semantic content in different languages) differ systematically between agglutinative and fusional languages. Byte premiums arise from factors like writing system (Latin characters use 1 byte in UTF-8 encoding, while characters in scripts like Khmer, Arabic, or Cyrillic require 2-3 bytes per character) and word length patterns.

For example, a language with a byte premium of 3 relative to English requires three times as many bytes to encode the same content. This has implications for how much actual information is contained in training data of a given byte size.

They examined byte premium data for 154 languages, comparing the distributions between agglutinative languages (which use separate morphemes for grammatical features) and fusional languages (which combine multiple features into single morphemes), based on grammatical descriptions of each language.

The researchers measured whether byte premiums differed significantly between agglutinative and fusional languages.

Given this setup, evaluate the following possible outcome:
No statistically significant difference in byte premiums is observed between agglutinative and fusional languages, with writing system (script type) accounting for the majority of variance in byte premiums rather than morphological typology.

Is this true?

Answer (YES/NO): NO